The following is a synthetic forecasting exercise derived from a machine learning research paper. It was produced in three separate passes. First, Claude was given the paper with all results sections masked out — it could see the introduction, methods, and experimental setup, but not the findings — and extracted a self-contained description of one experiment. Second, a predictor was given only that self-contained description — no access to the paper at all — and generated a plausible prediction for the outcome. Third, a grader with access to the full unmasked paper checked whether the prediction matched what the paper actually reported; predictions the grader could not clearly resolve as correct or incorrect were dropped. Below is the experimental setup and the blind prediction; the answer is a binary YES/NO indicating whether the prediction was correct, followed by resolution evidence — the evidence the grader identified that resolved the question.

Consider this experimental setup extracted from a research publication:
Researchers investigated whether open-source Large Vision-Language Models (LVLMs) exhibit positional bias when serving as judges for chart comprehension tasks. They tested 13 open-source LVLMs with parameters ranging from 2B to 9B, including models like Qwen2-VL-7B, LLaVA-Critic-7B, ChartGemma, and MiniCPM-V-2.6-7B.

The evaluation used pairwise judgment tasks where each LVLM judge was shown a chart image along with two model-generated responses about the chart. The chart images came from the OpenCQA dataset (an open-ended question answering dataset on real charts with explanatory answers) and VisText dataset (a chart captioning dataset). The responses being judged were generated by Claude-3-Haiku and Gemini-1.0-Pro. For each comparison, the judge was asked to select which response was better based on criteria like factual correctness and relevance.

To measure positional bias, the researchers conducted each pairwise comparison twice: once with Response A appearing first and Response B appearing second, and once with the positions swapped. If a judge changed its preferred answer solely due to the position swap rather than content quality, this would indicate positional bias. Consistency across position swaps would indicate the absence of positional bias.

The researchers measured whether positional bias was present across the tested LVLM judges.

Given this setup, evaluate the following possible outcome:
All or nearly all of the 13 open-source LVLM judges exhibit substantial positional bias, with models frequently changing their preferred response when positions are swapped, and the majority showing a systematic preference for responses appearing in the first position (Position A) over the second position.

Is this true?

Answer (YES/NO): NO